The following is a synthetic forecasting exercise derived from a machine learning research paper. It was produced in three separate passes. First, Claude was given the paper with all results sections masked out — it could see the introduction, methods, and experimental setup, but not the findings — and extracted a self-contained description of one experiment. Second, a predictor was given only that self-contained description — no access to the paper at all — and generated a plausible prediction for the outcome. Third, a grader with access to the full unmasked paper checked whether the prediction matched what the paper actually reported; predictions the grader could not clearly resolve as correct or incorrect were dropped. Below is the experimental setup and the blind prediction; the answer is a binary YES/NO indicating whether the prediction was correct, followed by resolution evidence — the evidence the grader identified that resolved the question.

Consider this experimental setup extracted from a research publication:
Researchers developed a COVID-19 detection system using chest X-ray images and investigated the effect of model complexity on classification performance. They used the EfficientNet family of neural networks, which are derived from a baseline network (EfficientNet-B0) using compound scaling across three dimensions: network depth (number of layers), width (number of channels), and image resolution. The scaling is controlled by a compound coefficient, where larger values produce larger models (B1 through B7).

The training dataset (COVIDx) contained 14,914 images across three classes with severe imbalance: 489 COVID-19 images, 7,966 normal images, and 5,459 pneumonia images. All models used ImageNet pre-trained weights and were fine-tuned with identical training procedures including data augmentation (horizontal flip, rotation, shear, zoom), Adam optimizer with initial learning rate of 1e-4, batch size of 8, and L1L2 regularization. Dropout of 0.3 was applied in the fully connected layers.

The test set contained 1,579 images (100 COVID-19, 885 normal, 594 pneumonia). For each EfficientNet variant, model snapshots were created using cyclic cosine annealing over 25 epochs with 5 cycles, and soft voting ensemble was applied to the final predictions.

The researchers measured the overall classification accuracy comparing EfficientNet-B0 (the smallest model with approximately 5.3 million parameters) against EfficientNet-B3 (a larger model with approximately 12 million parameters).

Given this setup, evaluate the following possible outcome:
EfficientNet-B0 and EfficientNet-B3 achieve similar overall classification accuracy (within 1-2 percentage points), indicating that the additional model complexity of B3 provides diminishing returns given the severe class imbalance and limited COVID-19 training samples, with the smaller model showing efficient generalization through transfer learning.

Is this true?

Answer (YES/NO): NO